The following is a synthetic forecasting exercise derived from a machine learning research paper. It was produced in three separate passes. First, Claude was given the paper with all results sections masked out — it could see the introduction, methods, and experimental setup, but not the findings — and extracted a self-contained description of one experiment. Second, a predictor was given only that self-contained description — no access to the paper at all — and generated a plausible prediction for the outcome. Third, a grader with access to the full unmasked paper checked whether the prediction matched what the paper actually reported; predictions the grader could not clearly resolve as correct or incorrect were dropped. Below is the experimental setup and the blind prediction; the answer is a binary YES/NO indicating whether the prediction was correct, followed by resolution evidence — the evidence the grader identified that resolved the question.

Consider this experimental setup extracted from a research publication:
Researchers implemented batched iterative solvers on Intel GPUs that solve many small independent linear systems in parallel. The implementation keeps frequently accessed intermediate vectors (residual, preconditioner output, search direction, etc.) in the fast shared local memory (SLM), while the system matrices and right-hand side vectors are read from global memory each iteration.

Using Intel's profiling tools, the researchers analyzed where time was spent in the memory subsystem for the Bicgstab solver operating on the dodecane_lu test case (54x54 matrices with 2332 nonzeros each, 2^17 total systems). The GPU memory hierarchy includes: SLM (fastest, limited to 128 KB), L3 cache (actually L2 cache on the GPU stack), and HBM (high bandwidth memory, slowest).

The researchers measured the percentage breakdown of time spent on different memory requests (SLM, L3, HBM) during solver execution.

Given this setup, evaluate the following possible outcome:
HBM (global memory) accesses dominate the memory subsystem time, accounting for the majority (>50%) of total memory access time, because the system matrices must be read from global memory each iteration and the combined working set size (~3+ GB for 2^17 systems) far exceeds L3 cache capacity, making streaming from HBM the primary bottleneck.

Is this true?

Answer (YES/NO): NO